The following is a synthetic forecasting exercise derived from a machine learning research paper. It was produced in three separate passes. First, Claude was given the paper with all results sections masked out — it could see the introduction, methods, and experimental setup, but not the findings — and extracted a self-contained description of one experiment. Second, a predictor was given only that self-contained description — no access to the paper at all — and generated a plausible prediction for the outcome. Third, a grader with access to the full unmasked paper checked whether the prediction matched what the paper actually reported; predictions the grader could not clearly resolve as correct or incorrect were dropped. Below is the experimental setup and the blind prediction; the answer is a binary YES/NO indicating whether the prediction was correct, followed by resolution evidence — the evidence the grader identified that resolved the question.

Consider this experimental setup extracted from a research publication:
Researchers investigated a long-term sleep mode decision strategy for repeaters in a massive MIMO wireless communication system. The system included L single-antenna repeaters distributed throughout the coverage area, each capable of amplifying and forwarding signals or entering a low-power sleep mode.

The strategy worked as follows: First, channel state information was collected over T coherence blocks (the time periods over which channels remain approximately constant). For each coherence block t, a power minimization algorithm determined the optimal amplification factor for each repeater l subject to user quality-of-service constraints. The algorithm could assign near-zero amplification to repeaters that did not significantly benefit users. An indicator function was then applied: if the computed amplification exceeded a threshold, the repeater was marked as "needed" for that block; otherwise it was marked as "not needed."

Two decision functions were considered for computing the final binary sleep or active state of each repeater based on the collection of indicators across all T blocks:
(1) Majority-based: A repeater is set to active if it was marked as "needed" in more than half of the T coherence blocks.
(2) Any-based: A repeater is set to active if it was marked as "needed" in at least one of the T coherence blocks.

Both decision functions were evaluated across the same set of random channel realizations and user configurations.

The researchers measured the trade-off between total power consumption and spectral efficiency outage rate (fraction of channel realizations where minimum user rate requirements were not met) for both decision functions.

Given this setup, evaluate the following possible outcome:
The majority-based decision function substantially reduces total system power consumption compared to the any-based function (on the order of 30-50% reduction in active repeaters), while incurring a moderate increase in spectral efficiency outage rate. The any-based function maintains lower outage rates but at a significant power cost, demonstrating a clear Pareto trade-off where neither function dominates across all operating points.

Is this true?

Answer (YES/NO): YES